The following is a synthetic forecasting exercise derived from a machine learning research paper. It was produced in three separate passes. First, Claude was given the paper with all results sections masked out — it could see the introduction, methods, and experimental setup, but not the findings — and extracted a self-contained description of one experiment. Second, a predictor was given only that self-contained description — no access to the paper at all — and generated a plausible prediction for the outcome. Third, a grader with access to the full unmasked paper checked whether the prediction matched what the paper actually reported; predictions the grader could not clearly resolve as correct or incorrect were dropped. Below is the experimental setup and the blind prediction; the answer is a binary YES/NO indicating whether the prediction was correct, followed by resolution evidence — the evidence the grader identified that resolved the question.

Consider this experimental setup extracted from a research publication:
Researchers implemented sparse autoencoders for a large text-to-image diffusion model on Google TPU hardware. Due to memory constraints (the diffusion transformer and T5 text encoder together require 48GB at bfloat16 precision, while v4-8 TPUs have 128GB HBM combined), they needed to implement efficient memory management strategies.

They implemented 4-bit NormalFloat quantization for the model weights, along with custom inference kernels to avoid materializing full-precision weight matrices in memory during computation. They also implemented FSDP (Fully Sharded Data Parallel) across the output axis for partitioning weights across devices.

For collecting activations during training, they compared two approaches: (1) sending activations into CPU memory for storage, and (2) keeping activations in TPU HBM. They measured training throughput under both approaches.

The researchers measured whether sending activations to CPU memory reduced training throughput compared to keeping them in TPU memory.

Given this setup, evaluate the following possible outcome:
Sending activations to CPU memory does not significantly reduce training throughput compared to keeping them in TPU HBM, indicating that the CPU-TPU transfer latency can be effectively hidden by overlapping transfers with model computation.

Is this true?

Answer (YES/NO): NO